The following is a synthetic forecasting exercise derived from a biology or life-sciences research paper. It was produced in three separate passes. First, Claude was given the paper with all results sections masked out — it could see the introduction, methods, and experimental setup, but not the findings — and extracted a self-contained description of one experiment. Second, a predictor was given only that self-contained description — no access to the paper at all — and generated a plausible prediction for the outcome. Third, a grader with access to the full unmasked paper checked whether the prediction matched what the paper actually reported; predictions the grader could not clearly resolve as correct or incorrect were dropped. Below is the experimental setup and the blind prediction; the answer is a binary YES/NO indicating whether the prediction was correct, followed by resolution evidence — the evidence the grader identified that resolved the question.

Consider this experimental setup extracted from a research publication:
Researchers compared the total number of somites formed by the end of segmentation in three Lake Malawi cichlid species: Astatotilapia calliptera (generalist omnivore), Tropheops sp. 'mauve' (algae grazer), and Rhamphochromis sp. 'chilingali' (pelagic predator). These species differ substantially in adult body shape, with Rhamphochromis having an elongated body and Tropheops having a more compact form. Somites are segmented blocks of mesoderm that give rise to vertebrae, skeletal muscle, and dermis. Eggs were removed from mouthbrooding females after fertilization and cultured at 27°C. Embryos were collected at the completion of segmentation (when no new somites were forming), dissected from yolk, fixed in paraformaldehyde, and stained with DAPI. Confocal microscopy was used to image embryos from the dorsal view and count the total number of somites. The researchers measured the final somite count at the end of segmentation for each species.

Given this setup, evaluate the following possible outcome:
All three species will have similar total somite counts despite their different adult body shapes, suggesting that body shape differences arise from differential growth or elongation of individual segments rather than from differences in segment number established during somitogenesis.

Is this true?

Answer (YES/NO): NO